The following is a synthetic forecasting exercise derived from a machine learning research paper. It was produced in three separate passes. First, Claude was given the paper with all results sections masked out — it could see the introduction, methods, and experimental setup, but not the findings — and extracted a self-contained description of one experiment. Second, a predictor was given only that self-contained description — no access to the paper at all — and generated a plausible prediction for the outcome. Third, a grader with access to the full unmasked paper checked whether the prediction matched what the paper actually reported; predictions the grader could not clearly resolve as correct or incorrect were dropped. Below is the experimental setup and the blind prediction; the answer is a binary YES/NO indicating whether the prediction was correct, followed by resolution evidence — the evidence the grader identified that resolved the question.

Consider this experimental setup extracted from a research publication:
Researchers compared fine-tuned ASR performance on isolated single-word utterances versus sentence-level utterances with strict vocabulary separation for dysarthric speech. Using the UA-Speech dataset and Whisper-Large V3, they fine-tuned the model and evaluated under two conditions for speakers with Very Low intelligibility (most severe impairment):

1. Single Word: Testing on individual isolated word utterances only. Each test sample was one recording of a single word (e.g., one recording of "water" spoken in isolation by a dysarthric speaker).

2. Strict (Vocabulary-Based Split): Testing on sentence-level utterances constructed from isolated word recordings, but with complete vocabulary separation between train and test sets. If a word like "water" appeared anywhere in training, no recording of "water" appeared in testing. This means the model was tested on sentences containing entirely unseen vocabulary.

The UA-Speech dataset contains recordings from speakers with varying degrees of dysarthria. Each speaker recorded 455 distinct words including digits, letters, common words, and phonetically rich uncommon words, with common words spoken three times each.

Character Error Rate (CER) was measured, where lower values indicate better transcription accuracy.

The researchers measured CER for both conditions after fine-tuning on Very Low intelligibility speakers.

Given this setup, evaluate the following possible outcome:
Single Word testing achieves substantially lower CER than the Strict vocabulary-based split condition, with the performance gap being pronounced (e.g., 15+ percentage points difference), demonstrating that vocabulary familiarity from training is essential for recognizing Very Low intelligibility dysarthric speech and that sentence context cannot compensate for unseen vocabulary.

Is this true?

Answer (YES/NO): NO